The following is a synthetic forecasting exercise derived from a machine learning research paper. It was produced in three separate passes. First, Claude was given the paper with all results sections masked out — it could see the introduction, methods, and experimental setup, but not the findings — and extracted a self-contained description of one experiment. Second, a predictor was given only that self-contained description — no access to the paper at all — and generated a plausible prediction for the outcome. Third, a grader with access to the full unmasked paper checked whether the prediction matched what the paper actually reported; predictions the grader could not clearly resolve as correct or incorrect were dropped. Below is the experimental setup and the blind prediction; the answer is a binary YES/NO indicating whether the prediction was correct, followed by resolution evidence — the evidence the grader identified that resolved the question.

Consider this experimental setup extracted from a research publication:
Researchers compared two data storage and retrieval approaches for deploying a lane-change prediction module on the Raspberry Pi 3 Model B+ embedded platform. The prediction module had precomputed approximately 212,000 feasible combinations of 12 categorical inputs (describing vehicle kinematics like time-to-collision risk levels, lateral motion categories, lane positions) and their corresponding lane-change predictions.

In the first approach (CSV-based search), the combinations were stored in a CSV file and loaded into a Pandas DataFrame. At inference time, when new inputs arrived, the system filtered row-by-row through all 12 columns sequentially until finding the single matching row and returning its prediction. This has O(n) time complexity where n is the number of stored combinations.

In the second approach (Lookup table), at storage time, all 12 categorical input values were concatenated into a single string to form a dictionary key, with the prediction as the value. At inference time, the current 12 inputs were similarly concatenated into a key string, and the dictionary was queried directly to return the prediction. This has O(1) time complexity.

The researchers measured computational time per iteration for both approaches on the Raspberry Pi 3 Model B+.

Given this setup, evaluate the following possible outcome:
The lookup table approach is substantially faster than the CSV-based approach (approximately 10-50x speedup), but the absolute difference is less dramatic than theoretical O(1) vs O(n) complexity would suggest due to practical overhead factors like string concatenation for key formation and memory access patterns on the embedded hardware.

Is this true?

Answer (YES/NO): NO